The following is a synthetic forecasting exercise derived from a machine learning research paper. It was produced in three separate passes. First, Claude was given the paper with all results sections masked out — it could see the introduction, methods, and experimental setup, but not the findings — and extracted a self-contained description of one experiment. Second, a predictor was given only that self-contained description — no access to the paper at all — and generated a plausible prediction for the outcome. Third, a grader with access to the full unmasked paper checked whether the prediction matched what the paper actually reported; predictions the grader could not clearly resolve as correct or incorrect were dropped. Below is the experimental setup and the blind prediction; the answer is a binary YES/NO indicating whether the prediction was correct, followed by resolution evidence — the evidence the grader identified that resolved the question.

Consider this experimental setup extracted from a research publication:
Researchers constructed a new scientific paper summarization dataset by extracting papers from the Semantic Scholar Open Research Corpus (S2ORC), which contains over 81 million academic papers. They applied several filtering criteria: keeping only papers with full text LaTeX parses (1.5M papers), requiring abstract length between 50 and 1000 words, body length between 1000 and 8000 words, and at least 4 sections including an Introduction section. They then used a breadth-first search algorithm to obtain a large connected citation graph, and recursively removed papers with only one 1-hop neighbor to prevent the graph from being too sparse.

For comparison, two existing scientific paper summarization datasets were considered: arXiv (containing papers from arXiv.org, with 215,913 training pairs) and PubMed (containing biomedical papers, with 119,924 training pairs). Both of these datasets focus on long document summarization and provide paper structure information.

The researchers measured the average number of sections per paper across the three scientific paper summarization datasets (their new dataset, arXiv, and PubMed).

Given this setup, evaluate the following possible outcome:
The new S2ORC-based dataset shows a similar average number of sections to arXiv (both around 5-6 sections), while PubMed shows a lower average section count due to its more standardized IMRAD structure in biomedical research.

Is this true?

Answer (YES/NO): NO